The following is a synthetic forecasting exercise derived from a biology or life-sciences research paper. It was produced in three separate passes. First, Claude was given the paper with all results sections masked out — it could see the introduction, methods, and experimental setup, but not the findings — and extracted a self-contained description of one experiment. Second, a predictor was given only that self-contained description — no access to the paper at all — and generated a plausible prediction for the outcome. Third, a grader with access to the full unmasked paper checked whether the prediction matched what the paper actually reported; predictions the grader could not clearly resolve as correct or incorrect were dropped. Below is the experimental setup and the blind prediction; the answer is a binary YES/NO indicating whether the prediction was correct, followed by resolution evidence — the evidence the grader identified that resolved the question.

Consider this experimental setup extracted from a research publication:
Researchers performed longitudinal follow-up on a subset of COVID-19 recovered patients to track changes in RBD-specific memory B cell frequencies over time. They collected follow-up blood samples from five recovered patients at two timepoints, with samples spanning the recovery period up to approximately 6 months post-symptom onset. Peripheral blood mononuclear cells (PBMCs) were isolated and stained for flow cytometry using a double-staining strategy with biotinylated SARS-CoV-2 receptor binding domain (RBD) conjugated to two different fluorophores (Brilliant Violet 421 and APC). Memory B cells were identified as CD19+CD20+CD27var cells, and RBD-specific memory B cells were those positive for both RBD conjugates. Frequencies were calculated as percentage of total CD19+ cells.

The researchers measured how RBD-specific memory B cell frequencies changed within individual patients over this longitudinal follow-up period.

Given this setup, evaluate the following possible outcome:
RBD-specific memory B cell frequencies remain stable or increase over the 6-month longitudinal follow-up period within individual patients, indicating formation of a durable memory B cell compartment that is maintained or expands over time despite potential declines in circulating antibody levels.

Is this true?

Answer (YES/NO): YES